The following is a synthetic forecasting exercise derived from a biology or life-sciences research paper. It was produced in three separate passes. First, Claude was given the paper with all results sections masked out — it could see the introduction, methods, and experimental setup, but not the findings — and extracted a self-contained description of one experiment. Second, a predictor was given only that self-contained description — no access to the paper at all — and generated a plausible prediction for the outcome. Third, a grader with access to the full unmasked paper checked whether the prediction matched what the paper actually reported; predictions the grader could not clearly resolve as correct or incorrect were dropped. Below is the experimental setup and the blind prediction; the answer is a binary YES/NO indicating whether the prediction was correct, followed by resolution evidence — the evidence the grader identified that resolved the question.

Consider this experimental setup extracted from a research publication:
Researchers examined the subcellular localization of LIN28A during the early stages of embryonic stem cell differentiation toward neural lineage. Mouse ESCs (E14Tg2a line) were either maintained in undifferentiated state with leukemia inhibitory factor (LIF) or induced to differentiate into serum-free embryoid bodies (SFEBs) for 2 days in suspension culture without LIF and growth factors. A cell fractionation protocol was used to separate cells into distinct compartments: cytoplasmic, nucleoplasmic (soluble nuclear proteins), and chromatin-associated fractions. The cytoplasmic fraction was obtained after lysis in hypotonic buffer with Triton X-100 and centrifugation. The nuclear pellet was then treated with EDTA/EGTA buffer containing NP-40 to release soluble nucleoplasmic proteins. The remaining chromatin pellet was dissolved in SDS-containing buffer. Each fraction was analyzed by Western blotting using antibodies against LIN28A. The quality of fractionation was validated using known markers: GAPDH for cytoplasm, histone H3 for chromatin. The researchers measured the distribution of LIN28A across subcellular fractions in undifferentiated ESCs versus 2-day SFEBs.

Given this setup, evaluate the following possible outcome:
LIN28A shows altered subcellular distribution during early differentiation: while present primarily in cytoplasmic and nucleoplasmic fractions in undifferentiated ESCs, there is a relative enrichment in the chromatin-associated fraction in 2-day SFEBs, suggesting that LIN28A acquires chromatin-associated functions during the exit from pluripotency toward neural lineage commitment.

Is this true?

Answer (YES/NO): NO